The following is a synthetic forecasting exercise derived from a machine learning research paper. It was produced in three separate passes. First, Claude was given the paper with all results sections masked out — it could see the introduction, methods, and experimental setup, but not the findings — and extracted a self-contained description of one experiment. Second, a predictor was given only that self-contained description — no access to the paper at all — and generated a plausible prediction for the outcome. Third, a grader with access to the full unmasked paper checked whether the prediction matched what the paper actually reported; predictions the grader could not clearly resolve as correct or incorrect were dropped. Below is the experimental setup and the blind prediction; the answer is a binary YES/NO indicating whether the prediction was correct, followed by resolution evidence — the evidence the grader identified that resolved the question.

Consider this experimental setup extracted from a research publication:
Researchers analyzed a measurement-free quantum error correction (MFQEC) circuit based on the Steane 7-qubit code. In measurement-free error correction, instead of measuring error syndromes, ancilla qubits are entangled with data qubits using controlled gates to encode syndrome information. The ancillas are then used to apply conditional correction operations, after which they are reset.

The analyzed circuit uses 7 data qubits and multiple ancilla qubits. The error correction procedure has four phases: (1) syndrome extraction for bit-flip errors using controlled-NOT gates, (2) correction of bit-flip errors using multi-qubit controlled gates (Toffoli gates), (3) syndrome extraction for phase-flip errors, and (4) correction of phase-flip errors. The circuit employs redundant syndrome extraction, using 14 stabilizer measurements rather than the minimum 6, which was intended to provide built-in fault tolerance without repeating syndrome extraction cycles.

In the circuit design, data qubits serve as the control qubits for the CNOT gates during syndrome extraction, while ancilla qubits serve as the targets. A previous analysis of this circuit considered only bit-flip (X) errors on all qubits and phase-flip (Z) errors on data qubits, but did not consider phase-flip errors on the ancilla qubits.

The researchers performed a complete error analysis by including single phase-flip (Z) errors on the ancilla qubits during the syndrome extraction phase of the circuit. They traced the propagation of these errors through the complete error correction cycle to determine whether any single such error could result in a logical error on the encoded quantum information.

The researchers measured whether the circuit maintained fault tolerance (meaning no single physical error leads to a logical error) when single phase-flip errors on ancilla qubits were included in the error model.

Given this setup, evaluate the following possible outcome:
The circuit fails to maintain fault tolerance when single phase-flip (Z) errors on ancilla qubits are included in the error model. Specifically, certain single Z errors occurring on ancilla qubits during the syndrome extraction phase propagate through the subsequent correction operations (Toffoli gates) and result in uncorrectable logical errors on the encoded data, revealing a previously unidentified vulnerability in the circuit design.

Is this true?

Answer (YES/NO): YES